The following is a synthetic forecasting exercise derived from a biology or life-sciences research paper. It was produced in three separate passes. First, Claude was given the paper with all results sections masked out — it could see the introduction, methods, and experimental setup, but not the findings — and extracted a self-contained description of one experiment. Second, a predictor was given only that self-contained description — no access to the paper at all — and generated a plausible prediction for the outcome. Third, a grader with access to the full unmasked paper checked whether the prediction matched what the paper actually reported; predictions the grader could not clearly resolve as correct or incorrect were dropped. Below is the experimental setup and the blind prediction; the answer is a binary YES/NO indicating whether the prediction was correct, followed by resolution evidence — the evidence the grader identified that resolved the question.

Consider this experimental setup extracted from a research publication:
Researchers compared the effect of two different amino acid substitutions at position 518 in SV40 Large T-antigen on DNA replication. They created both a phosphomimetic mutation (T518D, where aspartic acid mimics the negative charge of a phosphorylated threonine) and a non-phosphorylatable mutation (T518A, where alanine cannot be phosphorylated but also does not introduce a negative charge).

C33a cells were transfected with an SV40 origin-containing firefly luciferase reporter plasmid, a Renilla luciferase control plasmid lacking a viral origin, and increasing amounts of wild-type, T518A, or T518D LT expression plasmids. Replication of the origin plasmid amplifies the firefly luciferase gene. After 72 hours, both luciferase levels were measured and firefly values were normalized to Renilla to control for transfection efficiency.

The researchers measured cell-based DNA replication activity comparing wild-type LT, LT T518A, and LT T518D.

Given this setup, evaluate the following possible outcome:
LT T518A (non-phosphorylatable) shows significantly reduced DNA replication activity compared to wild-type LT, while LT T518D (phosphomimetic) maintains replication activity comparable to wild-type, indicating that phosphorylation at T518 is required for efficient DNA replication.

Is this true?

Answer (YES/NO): NO